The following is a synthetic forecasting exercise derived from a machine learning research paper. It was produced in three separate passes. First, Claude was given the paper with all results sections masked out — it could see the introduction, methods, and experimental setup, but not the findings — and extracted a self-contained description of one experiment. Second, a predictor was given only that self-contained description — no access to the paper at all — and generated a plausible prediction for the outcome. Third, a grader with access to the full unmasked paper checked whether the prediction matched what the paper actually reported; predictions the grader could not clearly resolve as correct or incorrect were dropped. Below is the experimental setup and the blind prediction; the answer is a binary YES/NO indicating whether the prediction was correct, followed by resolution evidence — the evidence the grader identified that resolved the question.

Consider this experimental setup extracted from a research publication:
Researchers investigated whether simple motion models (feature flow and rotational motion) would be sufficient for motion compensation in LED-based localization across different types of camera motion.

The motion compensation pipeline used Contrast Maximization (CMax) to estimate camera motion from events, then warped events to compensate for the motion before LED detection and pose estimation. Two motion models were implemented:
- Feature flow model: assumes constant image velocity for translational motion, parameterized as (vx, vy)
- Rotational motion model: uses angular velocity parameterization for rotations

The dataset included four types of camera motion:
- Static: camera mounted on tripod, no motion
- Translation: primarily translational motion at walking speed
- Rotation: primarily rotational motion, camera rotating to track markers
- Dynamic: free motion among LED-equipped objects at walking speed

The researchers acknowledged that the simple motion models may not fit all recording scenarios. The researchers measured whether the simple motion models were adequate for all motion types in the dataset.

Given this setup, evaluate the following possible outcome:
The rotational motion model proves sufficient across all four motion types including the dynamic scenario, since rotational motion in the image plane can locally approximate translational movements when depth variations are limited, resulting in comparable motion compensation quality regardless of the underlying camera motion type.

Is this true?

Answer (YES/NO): NO